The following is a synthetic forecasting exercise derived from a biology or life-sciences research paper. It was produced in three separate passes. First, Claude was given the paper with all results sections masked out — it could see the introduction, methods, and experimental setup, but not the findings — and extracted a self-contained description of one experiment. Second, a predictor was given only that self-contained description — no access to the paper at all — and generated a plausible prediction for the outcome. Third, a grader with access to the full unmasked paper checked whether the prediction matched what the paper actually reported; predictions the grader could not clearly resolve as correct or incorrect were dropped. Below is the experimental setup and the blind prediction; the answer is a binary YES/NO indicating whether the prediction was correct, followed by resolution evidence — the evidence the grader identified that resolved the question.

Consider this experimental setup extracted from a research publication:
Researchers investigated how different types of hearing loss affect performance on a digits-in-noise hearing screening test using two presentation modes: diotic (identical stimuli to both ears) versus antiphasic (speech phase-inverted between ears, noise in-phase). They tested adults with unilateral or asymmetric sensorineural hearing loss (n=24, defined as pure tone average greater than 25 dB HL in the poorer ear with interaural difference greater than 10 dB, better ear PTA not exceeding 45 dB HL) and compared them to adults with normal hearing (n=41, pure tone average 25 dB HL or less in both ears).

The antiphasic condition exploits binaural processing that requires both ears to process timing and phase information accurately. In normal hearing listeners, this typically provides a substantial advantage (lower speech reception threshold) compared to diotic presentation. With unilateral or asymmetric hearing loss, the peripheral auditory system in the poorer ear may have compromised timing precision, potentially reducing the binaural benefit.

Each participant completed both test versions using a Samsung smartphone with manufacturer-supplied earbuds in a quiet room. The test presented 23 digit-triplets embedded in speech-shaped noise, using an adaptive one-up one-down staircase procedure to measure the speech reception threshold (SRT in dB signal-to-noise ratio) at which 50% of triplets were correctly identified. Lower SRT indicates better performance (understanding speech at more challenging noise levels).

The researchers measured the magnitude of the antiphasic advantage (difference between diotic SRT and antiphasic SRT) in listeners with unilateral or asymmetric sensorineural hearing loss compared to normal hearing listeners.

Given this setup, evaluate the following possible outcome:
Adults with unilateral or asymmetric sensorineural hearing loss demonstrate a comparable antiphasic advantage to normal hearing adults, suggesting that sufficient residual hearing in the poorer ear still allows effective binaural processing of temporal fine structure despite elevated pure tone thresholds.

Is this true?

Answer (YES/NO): NO